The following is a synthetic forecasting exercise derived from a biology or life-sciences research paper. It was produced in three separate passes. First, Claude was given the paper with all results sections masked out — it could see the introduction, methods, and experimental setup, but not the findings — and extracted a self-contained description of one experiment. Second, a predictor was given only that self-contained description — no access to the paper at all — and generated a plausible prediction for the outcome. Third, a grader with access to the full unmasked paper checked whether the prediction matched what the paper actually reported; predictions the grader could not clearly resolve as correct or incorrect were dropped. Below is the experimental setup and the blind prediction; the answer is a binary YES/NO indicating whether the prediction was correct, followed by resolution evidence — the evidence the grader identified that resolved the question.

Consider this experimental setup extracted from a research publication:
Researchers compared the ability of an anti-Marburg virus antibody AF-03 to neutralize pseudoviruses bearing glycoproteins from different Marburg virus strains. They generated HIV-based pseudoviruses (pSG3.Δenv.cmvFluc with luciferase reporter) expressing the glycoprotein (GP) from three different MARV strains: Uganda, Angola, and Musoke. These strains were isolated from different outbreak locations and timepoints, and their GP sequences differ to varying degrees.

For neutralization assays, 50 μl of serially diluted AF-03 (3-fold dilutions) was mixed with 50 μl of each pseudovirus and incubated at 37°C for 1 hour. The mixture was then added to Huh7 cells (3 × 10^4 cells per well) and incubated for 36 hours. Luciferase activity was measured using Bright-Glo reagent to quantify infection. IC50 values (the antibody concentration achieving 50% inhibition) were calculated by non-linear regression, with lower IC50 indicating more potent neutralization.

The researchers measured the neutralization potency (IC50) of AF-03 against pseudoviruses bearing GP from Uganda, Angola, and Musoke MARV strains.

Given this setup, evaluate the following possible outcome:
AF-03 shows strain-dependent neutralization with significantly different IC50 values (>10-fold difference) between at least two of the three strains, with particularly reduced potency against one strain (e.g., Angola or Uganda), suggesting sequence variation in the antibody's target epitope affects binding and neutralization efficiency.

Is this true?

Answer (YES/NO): NO